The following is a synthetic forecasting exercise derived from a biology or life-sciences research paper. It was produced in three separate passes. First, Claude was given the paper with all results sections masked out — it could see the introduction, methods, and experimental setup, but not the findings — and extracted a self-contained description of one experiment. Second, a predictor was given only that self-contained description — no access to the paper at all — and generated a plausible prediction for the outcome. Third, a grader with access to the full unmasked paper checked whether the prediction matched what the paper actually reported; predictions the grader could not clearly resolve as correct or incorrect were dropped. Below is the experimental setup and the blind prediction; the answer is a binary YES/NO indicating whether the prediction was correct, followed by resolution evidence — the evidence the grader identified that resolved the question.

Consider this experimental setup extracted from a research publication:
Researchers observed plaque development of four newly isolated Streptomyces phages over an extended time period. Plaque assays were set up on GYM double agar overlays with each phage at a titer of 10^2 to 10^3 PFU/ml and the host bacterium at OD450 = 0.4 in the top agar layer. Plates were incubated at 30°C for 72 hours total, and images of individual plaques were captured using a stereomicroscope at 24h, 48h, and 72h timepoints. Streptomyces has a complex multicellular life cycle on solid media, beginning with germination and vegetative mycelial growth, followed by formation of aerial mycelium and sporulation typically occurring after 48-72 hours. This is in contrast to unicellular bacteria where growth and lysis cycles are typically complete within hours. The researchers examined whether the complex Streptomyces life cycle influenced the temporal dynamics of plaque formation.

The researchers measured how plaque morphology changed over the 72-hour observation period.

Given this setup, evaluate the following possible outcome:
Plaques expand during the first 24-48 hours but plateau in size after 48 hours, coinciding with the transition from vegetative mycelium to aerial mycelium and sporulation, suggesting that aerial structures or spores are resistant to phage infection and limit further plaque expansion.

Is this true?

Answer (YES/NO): NO